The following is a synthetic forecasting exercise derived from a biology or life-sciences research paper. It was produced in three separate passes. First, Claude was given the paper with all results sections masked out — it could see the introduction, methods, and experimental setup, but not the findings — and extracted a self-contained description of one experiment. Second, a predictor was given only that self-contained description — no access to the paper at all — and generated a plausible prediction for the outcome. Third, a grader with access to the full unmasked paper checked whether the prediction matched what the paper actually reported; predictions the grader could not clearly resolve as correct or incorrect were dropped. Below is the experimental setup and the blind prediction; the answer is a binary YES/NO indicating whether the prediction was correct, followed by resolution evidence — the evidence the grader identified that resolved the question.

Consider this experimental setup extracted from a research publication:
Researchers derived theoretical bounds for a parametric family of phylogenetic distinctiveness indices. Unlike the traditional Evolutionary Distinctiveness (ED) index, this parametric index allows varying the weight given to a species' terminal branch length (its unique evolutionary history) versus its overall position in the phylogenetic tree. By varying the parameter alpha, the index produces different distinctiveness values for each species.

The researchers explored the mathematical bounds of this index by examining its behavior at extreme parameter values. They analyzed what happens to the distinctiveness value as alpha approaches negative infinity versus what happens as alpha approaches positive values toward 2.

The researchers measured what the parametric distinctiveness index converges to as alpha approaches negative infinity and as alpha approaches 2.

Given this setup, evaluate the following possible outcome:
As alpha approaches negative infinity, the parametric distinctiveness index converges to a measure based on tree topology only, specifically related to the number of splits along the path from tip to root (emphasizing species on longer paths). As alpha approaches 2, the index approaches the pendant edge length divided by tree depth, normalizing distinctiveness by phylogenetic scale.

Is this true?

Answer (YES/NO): NO